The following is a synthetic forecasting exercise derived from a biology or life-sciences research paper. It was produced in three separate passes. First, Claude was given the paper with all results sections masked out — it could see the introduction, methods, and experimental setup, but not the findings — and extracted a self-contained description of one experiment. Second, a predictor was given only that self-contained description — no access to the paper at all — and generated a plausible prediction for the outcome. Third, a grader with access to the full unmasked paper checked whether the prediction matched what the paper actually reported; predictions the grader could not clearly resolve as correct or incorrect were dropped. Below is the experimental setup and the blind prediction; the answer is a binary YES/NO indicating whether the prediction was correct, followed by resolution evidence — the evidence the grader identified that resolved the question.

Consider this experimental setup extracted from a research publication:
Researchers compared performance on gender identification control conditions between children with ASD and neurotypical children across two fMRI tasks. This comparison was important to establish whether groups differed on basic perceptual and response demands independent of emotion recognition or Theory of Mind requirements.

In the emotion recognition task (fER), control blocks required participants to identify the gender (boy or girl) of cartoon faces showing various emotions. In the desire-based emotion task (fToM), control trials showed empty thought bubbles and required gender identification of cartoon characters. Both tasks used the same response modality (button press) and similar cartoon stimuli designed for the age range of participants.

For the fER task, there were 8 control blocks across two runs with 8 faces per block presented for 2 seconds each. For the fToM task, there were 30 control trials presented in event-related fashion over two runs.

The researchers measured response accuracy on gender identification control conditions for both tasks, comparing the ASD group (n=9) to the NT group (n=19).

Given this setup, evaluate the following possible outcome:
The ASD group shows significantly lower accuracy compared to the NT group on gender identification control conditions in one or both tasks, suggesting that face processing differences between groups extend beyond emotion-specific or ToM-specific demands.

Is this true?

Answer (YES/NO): YES